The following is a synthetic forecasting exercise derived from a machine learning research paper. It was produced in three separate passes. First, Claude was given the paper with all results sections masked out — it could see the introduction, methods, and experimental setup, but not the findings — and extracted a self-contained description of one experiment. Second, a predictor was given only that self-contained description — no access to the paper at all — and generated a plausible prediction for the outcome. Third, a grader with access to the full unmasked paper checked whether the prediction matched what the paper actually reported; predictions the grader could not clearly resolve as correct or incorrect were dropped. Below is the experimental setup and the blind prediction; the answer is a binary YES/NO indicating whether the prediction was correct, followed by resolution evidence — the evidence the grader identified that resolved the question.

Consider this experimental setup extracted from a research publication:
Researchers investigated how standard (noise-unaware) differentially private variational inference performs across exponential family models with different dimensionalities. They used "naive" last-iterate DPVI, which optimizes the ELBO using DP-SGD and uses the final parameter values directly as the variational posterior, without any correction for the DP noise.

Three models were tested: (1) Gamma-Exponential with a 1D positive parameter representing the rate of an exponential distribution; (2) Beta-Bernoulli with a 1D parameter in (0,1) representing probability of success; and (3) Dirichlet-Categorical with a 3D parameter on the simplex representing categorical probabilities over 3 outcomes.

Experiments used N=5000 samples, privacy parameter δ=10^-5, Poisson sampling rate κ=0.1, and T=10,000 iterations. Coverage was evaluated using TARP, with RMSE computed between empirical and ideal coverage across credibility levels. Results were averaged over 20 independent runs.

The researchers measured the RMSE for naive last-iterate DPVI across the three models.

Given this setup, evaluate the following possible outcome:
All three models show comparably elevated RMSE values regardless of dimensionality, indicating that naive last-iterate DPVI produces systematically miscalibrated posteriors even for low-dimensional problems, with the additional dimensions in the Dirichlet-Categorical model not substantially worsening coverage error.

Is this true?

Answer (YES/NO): NO